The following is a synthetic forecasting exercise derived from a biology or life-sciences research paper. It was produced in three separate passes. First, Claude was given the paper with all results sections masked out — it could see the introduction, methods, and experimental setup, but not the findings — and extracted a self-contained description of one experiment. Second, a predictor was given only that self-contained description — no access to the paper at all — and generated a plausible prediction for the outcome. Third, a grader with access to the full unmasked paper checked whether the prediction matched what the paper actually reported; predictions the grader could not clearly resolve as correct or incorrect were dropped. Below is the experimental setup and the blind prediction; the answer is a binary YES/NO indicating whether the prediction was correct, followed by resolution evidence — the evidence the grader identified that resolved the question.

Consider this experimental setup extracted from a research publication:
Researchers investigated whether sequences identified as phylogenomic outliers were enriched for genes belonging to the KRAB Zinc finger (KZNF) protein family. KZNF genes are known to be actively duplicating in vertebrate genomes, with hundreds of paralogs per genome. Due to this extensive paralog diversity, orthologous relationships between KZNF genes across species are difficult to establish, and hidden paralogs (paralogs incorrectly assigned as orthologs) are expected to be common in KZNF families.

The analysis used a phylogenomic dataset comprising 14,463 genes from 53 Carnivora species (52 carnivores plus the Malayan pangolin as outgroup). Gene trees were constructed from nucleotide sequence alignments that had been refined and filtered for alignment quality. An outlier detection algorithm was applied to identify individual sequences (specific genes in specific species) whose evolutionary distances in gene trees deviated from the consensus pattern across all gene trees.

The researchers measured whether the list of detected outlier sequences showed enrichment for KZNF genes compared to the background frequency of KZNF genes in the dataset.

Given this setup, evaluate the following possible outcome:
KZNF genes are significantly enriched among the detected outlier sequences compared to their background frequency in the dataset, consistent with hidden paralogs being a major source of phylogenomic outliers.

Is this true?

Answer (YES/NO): YES